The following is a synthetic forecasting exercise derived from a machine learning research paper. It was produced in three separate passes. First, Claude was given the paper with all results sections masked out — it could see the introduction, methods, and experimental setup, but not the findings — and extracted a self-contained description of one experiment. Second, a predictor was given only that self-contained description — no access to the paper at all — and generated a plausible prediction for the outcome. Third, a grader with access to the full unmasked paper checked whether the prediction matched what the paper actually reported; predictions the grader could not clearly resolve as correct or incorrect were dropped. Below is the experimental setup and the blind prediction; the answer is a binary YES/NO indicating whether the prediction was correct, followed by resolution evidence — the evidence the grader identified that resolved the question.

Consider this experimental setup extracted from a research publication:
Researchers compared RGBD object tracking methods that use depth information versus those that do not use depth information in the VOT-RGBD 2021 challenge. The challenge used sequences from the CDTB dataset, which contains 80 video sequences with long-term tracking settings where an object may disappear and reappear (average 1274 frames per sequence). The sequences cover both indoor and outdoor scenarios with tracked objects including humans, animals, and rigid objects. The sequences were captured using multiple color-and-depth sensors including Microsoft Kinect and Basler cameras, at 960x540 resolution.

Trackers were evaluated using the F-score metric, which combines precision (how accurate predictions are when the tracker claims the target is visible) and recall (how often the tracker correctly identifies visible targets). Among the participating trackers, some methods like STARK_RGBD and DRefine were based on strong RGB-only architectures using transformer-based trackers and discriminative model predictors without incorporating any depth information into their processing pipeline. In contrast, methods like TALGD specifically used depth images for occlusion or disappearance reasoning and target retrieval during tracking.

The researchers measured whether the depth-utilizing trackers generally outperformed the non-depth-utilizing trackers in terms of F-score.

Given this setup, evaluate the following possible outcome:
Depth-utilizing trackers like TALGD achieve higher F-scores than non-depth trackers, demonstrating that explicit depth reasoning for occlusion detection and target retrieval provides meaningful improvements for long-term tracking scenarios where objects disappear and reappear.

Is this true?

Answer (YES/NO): NO